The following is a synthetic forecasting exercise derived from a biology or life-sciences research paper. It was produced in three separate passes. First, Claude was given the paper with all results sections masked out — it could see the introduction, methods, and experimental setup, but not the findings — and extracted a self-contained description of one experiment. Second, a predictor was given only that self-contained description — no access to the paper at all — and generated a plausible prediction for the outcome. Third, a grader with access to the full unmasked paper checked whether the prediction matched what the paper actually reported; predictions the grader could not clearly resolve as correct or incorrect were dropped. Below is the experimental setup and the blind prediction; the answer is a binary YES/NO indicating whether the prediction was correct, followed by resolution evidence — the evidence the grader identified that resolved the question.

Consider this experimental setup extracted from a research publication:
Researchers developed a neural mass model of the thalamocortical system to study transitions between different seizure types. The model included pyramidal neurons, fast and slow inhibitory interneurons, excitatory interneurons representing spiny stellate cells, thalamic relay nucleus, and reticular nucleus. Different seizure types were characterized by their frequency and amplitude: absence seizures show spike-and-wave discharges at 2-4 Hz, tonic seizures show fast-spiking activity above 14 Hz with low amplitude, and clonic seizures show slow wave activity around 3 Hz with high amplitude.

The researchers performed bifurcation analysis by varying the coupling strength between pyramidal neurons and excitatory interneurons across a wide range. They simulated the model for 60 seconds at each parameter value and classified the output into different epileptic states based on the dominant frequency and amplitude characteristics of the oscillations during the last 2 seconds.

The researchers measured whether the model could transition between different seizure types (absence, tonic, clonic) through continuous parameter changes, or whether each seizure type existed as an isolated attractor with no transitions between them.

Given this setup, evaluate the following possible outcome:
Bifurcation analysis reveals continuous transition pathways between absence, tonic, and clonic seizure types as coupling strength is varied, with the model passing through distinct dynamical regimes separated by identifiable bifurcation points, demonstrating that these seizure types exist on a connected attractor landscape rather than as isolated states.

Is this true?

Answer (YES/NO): YES